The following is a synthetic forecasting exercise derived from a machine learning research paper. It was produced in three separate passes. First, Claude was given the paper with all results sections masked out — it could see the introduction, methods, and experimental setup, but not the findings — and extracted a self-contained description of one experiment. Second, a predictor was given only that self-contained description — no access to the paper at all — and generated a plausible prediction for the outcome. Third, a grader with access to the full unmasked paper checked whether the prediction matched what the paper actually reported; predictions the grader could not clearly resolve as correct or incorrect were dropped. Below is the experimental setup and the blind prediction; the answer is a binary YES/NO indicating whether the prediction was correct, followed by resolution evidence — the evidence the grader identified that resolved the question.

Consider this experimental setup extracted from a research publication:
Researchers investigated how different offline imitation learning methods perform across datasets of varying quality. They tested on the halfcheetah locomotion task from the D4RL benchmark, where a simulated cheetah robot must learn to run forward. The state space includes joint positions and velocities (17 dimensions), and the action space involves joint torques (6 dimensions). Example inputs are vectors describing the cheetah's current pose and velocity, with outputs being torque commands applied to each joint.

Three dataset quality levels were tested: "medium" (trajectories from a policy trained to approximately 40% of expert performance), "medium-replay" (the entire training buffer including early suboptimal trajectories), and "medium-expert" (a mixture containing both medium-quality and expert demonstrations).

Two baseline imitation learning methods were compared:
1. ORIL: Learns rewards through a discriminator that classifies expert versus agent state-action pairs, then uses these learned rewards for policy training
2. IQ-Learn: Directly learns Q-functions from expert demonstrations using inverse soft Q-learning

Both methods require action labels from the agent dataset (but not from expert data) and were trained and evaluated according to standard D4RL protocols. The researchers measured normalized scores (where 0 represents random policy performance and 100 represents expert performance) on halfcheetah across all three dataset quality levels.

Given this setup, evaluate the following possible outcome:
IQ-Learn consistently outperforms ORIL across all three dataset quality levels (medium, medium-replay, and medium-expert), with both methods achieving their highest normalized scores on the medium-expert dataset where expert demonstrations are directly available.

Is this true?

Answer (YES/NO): NO